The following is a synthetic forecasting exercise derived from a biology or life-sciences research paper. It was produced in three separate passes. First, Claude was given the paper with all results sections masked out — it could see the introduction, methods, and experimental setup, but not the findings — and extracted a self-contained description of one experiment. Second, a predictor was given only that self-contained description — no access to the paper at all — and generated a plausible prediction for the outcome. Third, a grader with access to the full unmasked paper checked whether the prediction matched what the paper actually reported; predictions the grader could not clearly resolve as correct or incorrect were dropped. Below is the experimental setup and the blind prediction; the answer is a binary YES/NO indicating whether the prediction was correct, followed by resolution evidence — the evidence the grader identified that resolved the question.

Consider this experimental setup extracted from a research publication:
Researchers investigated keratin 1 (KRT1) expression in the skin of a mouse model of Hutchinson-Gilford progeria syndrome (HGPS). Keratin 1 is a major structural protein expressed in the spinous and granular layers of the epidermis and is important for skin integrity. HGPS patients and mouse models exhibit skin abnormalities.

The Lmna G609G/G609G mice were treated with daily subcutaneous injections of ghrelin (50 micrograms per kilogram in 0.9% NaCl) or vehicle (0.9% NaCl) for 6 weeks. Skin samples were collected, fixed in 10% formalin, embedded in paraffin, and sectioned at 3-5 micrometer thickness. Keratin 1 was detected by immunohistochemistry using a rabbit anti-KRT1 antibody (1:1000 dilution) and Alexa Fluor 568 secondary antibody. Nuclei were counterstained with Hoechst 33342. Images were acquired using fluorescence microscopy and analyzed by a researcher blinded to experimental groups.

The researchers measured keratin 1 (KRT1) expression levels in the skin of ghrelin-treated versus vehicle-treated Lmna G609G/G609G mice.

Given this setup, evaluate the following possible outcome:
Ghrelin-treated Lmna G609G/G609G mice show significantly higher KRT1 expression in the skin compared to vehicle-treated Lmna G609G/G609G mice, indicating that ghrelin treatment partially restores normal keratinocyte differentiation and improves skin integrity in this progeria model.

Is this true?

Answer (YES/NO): YES